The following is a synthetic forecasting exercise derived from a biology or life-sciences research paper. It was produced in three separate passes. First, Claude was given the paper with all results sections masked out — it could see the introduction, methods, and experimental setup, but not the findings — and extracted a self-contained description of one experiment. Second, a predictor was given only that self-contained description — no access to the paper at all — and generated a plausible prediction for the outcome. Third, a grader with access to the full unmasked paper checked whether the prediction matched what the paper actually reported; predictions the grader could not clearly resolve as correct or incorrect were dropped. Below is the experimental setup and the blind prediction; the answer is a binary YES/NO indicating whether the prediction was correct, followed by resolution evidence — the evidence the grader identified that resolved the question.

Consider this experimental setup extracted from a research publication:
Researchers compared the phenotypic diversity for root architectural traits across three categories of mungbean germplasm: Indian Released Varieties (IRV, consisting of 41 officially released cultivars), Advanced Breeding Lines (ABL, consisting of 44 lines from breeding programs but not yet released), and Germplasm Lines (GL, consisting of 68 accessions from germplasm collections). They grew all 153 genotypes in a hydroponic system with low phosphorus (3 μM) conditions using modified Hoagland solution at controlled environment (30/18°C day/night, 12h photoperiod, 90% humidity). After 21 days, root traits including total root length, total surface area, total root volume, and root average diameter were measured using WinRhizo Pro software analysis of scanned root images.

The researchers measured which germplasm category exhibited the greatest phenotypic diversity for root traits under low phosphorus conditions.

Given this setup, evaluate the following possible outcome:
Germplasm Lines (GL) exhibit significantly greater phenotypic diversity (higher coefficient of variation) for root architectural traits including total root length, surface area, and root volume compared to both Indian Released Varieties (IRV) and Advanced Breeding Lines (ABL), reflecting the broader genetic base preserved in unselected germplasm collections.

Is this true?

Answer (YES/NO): NO